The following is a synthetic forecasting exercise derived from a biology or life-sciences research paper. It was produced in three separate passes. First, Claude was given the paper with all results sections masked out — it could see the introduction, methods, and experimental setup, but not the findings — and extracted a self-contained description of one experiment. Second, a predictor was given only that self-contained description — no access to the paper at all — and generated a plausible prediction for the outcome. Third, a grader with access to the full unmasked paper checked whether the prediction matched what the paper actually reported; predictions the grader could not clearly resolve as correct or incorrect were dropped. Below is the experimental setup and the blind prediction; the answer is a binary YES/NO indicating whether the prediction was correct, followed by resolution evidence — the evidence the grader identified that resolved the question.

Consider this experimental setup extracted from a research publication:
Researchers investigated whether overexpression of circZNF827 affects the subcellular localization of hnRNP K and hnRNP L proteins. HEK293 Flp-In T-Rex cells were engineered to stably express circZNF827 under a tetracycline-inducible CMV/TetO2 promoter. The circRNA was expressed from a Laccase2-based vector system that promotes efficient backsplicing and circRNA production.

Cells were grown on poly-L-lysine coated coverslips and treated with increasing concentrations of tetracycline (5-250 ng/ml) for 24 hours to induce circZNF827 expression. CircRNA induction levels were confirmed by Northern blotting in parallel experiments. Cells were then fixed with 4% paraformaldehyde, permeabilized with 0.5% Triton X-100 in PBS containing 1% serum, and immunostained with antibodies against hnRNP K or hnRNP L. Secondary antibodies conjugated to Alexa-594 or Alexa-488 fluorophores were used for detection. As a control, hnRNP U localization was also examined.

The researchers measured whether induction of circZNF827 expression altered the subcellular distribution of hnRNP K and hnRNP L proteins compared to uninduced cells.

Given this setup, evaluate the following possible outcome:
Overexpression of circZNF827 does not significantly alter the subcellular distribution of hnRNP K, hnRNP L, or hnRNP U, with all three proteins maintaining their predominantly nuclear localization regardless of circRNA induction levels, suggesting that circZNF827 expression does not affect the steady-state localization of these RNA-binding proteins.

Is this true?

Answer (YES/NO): NO